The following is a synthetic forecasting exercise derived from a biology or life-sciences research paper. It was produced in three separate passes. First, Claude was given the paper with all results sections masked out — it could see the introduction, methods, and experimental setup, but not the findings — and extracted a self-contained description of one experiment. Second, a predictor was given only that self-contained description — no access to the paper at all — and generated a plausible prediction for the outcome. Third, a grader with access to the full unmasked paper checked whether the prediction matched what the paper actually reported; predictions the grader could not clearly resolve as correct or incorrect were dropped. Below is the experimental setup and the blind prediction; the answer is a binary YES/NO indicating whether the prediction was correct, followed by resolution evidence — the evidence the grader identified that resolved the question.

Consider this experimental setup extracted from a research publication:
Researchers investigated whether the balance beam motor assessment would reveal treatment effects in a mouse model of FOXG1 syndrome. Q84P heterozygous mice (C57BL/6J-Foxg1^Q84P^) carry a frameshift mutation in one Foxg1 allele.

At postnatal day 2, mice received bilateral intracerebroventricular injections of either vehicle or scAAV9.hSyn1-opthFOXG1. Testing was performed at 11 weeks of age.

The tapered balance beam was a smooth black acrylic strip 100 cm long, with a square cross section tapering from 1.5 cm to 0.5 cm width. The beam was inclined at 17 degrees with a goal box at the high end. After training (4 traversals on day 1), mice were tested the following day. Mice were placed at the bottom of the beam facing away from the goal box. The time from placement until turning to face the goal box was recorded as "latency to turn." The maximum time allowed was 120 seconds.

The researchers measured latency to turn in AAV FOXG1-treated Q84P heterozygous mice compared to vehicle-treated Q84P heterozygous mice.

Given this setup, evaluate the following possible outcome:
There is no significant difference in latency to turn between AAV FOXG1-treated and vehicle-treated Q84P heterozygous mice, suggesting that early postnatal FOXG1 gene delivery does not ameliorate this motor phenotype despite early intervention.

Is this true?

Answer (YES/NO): YES